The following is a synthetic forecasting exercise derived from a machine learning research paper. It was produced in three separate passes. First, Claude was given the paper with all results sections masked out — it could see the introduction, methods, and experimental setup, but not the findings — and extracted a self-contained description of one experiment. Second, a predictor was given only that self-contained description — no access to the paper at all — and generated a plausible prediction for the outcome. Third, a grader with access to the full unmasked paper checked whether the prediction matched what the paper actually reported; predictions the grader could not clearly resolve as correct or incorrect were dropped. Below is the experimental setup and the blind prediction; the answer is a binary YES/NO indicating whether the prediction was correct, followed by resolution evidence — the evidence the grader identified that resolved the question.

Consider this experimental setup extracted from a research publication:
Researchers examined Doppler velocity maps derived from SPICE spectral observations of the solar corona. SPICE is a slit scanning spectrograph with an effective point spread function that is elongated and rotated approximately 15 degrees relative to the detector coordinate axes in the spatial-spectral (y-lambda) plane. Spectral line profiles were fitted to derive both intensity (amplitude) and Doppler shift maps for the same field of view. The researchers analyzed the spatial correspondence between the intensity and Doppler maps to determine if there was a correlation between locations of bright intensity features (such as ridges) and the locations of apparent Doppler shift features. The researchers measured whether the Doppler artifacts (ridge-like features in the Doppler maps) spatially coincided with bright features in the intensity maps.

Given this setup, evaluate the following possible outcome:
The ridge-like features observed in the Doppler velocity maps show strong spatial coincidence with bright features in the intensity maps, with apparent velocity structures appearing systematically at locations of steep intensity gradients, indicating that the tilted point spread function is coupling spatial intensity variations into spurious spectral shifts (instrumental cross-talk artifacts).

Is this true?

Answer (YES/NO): YES